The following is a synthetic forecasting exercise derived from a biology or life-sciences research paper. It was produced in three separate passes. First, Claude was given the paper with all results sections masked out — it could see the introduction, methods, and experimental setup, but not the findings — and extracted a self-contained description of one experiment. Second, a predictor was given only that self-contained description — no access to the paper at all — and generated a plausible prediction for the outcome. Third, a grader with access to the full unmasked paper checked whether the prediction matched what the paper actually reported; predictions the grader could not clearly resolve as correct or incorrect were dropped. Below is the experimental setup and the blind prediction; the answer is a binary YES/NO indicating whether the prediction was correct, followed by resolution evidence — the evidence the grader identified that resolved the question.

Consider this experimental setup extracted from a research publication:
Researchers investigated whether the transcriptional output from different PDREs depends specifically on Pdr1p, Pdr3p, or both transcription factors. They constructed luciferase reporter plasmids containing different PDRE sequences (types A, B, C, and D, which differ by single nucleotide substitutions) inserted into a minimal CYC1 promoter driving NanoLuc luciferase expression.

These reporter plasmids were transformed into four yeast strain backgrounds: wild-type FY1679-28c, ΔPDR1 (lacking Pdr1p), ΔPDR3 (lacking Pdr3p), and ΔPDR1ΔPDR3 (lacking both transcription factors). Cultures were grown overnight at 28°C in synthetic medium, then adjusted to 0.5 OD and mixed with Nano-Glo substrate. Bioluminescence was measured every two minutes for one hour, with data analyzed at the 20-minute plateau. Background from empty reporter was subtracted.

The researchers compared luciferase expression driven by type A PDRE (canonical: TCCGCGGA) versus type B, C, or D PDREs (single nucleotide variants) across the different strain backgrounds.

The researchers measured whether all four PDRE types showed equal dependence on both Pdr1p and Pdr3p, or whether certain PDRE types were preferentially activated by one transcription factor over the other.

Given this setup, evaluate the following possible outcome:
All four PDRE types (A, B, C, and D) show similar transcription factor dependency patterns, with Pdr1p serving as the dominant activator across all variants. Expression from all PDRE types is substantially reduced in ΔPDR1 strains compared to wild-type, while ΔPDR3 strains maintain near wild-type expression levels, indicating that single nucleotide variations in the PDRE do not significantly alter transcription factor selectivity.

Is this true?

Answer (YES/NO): NO